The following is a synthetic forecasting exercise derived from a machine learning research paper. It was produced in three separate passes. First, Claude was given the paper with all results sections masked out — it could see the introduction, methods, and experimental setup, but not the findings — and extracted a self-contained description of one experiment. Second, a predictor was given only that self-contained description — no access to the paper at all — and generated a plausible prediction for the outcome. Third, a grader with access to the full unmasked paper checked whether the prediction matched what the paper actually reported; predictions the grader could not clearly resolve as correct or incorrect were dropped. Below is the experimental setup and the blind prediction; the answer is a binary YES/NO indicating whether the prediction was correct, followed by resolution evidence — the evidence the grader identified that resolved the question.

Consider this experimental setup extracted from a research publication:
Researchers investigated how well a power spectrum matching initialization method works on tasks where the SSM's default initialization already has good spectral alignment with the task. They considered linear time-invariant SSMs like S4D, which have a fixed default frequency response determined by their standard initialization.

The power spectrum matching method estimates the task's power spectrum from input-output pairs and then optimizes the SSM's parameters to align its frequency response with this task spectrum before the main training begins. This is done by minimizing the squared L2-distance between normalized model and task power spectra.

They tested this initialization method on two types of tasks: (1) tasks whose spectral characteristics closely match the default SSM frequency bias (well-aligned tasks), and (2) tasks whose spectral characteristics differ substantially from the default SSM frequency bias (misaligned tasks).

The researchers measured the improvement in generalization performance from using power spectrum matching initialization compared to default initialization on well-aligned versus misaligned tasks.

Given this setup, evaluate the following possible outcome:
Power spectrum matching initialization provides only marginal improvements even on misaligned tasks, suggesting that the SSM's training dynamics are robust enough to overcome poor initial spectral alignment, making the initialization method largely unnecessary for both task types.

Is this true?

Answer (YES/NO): NO